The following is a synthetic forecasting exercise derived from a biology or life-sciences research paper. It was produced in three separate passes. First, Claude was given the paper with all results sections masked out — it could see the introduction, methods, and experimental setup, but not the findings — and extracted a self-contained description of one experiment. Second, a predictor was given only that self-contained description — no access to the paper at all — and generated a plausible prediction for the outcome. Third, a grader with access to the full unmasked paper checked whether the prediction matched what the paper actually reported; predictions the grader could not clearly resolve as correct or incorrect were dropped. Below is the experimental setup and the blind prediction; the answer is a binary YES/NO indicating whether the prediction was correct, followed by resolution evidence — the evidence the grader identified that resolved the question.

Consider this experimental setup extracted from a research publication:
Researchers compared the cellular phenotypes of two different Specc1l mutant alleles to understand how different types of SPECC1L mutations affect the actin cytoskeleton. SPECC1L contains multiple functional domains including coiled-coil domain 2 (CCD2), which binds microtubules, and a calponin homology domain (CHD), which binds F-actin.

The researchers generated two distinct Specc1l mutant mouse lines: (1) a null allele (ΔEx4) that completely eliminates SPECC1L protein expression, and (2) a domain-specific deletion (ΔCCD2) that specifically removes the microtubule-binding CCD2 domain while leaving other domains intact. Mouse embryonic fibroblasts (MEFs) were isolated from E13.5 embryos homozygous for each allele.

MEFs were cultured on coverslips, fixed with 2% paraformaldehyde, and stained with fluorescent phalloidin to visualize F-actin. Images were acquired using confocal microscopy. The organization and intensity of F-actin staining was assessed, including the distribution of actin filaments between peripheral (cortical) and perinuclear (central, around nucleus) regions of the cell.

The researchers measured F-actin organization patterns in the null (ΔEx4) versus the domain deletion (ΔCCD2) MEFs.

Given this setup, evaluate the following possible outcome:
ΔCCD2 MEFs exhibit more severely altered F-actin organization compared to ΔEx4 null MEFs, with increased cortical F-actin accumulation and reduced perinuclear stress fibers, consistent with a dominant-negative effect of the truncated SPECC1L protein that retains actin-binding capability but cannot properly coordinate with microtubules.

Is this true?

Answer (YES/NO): NO